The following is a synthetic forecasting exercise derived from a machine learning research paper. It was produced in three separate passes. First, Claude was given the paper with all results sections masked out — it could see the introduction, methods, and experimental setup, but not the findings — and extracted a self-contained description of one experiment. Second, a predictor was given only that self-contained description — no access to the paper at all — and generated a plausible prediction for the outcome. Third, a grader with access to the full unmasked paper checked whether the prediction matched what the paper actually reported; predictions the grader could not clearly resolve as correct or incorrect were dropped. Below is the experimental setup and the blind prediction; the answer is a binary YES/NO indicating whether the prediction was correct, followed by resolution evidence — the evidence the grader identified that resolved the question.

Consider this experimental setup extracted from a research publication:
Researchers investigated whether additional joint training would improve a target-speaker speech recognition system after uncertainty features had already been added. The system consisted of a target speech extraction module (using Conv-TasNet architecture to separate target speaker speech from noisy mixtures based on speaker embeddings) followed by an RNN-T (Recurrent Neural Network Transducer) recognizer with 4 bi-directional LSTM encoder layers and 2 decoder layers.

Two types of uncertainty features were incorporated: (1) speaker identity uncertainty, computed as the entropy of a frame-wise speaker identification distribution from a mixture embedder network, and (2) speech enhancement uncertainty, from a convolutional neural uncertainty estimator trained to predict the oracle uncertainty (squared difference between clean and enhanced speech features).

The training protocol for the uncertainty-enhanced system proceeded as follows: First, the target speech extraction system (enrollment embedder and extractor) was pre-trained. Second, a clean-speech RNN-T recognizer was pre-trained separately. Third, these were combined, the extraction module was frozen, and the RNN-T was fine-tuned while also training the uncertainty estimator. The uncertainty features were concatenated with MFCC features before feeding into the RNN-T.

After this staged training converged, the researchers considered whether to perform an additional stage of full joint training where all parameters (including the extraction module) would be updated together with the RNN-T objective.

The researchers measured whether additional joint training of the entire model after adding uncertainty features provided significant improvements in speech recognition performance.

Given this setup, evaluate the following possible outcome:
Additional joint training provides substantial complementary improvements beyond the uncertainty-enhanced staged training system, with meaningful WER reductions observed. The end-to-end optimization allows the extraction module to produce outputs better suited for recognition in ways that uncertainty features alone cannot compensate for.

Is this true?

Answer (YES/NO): NO